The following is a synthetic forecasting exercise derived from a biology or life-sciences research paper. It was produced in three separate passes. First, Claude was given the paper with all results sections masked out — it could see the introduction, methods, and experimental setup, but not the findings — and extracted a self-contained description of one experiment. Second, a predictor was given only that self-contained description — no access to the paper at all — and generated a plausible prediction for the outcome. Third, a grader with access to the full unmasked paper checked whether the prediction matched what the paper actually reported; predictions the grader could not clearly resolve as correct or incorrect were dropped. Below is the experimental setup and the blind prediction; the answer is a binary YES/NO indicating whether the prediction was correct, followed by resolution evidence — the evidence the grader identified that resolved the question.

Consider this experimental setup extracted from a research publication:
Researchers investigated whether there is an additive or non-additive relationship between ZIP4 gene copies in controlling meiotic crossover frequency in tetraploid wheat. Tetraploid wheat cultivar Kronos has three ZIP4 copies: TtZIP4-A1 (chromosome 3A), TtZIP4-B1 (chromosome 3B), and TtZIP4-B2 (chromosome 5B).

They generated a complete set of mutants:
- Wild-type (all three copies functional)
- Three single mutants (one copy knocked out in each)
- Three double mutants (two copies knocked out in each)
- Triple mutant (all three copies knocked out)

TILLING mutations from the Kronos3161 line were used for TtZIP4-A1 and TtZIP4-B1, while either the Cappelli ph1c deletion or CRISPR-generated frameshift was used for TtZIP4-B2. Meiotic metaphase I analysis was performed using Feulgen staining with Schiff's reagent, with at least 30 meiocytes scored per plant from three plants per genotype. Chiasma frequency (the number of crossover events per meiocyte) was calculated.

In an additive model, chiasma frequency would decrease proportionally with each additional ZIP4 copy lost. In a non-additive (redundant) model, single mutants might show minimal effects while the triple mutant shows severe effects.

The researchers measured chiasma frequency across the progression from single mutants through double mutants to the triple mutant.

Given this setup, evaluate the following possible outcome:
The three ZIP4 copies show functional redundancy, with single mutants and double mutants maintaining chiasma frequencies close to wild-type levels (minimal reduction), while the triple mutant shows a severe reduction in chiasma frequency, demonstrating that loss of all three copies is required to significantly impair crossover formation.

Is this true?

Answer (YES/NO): NO